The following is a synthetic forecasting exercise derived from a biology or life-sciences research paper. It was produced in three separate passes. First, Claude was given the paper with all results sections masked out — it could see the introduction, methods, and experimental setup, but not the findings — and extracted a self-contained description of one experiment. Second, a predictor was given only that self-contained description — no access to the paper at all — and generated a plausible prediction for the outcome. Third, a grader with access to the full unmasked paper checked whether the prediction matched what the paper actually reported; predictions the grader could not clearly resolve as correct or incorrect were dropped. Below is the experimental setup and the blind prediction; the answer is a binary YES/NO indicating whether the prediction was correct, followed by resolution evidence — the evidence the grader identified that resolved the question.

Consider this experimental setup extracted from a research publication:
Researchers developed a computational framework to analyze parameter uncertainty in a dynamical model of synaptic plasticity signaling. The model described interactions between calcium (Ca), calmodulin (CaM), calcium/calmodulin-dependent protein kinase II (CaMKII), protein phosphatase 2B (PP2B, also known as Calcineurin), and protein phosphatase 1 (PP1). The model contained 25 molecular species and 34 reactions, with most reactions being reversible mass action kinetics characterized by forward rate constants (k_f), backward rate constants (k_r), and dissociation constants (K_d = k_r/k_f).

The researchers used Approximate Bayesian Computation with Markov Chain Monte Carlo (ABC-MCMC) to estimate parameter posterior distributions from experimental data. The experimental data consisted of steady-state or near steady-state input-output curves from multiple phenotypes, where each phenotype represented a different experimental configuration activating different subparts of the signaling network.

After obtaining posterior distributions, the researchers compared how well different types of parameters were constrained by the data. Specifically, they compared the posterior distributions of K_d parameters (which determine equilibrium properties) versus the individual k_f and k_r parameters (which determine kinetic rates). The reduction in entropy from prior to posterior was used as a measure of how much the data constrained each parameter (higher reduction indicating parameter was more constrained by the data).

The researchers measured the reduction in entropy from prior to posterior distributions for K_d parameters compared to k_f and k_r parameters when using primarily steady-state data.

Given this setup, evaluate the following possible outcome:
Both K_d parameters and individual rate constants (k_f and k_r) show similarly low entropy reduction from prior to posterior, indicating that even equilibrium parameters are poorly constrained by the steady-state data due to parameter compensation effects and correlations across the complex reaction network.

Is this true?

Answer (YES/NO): NO